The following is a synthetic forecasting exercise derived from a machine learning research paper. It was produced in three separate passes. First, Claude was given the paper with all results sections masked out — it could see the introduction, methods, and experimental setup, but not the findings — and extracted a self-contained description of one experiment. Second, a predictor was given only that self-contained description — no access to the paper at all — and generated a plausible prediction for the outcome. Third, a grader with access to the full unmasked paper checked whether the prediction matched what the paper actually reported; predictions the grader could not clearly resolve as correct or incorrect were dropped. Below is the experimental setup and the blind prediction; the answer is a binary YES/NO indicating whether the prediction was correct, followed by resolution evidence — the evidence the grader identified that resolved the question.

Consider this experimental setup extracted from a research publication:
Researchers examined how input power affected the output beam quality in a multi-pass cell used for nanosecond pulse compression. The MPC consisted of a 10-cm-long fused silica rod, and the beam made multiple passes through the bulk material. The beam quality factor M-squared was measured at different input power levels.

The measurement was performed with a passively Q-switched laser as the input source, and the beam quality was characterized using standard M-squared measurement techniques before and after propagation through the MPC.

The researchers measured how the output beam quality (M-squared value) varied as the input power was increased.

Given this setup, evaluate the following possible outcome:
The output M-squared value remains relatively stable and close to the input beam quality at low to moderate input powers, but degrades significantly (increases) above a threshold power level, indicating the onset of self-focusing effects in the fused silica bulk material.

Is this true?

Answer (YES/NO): NO